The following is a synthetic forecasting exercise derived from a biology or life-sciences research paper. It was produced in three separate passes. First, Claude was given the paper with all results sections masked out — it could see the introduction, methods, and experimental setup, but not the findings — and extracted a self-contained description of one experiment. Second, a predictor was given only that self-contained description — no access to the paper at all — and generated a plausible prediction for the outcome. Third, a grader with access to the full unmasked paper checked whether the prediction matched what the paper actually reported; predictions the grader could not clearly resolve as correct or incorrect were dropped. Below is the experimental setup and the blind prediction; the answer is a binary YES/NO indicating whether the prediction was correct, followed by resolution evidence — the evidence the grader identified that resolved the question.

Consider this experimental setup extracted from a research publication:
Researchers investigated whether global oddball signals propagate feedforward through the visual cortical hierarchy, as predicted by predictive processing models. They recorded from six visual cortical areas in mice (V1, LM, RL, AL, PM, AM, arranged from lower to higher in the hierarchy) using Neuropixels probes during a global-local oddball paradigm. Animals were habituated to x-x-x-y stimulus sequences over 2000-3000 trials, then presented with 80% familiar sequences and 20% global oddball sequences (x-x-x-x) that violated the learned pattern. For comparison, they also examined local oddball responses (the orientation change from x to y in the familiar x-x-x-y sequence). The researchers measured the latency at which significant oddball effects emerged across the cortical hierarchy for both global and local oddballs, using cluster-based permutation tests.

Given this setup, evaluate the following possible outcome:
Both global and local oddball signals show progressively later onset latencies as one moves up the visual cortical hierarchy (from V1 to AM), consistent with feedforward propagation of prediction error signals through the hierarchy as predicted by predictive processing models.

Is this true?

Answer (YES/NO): NO